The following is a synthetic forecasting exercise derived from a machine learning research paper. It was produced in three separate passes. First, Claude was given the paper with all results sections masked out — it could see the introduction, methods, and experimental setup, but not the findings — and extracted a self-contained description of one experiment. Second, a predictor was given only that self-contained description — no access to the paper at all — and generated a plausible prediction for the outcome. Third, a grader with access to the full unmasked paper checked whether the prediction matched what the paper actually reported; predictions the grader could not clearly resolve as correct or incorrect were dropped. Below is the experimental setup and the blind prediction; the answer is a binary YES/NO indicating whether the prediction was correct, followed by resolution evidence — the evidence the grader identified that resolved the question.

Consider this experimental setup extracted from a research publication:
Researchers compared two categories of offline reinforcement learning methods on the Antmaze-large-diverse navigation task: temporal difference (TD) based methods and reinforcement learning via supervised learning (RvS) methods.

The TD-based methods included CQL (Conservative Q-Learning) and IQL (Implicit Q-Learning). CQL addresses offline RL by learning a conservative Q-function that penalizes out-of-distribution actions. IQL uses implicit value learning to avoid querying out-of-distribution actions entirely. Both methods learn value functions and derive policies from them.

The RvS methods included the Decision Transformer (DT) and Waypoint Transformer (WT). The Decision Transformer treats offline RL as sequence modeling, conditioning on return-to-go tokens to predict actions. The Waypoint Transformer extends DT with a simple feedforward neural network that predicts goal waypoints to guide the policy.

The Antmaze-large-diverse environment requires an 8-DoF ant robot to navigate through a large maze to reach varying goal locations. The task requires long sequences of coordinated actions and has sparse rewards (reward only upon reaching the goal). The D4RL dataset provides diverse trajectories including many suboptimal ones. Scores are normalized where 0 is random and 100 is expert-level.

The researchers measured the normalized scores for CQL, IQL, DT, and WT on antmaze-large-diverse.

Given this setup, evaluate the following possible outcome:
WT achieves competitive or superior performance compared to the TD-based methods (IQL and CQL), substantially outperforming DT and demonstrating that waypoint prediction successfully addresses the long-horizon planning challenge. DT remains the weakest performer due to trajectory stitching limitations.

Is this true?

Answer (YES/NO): YES